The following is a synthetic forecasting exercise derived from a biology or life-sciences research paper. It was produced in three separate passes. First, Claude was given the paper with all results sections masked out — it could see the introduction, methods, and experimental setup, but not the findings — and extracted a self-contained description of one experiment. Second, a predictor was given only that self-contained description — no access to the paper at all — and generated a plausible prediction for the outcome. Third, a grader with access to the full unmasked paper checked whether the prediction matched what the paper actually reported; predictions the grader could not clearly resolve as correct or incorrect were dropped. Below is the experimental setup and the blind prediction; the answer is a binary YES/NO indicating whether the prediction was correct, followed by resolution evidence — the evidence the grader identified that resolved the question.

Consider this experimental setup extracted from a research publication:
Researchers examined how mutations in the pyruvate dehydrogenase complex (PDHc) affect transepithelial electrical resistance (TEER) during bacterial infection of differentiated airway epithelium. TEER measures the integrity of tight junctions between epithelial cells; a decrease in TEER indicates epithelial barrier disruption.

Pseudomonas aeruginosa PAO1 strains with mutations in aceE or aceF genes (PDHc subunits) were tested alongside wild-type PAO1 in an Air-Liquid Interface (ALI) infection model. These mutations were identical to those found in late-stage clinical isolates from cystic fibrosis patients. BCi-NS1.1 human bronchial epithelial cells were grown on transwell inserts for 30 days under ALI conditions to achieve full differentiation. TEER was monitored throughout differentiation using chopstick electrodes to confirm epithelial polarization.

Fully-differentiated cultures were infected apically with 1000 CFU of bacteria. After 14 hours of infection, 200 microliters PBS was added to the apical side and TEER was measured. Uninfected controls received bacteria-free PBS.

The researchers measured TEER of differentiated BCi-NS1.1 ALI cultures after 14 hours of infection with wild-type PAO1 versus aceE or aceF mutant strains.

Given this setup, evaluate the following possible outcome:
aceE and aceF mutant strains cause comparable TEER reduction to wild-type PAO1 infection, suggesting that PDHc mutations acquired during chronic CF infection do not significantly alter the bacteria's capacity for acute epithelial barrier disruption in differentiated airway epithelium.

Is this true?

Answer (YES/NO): NO